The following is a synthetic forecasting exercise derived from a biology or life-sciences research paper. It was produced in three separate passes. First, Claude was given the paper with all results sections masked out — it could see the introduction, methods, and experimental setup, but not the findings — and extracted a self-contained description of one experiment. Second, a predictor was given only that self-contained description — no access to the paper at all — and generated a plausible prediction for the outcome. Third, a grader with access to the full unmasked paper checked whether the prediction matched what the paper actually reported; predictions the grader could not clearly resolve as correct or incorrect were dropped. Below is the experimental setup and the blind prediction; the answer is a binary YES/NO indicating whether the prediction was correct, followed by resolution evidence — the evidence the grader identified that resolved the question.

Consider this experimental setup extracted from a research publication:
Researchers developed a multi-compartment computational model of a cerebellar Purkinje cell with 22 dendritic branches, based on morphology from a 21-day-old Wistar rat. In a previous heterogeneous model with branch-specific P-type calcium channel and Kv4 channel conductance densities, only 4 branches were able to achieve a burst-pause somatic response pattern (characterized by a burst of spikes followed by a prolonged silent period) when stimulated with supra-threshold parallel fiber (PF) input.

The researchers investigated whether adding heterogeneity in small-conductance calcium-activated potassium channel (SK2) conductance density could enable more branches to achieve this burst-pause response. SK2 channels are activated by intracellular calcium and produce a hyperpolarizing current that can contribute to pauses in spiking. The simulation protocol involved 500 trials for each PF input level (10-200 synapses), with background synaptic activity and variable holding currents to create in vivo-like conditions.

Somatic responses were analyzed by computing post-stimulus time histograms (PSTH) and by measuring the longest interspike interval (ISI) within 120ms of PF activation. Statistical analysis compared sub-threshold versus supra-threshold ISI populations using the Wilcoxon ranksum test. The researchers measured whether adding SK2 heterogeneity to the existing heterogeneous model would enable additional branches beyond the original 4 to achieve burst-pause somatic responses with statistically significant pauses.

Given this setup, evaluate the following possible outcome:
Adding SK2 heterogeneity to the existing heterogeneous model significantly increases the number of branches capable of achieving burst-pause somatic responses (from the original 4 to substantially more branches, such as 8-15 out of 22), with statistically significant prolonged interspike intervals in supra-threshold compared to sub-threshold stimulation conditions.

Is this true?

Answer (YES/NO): NO